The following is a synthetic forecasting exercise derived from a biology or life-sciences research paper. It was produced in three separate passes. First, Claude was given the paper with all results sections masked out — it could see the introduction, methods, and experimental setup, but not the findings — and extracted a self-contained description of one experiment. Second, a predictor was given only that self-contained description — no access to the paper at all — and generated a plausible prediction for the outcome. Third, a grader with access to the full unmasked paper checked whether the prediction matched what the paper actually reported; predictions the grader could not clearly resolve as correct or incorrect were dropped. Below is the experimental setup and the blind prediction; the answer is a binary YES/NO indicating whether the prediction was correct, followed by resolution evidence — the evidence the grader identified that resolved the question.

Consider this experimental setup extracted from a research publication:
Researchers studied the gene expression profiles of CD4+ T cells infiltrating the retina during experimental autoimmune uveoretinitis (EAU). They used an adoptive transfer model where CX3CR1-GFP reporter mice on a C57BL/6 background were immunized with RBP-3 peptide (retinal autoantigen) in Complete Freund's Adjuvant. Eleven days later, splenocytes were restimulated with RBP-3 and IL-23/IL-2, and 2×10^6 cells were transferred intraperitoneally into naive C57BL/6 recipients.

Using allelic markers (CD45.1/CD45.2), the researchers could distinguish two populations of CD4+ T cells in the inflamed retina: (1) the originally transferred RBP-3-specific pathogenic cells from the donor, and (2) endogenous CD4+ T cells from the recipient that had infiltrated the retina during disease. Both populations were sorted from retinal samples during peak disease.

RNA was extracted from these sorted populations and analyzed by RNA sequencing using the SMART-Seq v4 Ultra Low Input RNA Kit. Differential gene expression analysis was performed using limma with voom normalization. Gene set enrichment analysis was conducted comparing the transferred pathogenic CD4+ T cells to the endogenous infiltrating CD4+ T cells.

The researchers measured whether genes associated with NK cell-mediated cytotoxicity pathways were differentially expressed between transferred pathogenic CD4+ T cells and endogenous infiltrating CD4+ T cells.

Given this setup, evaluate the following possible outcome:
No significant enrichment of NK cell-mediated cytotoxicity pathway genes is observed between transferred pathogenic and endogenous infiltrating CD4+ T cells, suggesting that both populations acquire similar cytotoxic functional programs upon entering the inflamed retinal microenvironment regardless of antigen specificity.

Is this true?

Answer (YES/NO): NO